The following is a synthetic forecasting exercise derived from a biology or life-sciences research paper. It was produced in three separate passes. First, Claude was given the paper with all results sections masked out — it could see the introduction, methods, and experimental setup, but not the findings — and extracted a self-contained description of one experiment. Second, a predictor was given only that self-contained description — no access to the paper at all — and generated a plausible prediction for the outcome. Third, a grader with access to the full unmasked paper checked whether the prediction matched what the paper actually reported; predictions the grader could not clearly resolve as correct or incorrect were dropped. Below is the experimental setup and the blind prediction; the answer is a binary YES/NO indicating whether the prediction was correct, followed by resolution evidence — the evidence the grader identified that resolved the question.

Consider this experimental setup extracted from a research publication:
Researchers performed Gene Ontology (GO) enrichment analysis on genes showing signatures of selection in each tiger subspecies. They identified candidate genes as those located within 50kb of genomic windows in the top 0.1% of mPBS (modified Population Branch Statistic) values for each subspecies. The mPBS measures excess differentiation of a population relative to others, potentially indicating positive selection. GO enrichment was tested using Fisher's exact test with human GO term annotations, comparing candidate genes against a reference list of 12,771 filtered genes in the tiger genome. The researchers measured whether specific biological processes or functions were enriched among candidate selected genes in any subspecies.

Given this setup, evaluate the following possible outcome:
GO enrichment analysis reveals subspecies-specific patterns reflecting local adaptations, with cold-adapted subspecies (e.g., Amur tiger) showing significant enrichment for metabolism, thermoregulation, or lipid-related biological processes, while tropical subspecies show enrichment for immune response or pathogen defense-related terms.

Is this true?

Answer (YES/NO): NO